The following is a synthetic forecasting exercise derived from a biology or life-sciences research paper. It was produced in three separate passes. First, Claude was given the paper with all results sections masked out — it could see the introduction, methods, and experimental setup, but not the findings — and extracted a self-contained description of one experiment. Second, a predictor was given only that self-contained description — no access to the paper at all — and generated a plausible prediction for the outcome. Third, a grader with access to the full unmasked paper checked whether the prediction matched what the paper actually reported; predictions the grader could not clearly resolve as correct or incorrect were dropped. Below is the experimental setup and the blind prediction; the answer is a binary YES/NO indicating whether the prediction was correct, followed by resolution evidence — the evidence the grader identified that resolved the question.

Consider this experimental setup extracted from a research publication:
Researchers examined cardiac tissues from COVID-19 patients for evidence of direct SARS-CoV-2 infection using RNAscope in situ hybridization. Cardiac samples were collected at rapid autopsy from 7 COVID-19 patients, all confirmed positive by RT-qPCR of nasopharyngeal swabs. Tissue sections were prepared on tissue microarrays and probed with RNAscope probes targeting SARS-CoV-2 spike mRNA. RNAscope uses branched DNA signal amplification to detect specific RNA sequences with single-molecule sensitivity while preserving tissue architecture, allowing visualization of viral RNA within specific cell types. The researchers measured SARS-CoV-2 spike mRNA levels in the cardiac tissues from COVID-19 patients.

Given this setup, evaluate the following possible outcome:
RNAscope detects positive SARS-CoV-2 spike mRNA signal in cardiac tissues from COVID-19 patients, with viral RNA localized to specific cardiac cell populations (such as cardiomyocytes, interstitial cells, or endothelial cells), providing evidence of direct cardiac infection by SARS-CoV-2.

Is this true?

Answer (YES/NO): NO